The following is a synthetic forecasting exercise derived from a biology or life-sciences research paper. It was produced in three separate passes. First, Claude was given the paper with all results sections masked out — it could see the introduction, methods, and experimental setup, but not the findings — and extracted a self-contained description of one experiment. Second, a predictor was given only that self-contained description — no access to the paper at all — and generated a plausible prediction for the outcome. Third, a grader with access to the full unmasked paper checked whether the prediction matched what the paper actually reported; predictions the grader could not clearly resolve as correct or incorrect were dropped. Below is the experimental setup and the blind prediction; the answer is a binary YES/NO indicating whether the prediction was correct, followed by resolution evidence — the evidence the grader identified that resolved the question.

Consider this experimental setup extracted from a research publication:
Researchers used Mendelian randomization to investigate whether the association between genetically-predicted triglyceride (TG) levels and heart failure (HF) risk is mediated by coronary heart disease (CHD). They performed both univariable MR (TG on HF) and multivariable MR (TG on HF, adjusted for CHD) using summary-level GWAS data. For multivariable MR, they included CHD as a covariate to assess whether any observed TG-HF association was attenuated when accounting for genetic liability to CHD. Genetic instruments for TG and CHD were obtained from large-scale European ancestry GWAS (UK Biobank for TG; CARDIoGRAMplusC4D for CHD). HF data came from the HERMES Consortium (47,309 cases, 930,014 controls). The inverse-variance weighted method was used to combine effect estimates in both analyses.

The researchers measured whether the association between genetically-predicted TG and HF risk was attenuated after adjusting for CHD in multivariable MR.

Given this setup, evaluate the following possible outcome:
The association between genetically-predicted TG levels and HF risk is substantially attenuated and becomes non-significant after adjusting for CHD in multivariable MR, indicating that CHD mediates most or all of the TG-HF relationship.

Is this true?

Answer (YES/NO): YES